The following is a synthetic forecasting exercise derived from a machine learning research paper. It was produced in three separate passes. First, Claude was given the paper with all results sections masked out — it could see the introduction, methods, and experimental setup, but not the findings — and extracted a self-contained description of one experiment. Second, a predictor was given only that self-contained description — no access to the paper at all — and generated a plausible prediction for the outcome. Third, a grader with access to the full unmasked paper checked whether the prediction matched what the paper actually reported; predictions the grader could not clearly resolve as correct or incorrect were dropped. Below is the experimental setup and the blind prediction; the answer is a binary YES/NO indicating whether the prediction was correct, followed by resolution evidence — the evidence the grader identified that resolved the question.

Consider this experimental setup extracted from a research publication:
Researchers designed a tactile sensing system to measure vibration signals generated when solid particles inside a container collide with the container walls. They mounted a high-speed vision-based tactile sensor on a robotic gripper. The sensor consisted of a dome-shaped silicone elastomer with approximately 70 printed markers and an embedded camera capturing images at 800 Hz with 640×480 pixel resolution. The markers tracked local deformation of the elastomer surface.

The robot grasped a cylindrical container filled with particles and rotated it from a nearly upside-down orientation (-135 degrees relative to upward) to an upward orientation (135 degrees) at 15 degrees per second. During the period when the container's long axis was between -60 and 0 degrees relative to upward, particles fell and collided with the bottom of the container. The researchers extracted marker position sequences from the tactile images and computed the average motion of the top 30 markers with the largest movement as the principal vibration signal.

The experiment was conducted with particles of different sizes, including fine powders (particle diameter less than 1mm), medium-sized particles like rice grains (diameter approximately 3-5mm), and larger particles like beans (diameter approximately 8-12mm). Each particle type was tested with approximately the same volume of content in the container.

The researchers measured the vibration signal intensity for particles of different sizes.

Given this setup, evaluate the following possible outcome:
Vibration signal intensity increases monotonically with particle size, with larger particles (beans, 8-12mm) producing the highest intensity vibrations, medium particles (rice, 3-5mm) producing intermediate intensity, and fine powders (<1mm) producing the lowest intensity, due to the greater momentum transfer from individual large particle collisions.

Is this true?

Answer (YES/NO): YES